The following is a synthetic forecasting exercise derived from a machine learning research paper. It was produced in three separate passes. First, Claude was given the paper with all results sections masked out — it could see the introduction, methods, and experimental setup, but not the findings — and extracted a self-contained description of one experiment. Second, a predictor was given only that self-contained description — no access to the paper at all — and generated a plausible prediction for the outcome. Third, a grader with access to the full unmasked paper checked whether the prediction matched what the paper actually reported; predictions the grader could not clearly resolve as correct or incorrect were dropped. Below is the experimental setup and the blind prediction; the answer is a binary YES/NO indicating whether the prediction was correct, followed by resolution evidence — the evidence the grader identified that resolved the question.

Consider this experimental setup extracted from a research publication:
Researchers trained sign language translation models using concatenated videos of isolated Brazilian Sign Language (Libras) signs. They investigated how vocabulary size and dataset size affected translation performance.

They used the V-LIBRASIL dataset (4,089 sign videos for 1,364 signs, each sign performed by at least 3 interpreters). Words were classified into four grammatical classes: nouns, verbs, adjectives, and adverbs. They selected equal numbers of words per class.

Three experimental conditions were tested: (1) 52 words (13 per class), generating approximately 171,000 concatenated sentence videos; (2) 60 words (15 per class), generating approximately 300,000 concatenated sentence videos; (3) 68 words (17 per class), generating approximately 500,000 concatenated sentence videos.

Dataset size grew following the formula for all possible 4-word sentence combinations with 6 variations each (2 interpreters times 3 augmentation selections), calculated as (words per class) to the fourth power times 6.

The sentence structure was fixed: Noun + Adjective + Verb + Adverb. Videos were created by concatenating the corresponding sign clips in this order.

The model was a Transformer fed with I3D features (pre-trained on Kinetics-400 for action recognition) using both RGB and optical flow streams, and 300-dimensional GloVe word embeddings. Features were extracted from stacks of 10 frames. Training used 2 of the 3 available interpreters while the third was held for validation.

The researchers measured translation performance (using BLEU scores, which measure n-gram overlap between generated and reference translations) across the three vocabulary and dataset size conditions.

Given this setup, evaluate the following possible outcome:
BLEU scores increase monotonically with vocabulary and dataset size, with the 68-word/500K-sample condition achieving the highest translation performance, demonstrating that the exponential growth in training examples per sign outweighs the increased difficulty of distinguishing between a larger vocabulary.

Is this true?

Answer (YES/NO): NO